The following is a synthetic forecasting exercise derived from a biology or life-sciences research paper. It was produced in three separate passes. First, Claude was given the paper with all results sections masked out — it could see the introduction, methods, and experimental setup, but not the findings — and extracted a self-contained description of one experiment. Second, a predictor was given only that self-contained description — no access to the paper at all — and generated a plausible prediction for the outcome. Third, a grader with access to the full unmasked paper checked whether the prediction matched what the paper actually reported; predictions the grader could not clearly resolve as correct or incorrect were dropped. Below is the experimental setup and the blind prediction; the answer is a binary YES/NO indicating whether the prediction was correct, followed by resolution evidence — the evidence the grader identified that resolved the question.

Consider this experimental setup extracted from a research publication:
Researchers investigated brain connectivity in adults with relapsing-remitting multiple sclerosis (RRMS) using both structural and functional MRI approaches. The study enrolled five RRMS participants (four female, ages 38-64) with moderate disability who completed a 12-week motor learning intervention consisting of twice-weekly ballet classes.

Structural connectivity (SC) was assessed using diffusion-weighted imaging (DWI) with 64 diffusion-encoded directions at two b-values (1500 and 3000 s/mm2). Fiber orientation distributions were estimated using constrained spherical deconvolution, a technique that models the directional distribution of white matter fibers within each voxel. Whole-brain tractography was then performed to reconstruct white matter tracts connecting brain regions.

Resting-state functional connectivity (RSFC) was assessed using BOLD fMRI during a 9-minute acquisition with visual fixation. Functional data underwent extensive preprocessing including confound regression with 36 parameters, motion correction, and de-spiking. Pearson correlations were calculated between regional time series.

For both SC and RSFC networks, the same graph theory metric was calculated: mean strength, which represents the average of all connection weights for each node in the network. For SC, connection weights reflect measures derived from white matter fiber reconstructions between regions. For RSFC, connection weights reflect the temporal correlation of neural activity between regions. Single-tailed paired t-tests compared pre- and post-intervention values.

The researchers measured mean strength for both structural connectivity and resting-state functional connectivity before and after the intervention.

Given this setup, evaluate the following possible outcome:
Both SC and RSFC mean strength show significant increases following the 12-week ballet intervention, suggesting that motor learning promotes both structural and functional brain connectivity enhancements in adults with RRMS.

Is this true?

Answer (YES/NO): NO